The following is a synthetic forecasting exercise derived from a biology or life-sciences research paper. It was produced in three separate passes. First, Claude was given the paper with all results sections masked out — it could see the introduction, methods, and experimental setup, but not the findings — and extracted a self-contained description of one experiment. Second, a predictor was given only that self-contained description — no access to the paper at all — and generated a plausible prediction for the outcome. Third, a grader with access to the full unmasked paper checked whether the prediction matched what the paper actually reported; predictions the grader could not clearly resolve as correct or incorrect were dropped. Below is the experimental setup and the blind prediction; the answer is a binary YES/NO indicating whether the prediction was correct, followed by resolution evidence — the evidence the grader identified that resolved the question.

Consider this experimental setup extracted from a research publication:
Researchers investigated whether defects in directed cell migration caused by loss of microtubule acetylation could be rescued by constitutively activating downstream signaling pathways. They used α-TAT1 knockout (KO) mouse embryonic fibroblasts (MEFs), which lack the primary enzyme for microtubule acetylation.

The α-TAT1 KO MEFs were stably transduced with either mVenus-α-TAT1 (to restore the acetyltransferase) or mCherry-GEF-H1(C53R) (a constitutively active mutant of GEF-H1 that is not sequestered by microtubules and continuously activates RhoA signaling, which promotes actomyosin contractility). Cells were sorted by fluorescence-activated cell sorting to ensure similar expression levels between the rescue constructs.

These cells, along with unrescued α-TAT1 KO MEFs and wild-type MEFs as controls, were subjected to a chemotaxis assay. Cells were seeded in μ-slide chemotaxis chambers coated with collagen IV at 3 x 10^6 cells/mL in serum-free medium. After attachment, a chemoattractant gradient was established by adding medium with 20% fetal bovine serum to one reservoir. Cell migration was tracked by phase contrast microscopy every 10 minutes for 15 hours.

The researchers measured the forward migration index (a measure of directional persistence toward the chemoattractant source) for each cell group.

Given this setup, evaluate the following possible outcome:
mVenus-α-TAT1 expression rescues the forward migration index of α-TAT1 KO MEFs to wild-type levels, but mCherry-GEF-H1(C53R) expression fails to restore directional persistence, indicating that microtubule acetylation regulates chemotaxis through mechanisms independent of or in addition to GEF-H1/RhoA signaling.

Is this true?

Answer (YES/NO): NO